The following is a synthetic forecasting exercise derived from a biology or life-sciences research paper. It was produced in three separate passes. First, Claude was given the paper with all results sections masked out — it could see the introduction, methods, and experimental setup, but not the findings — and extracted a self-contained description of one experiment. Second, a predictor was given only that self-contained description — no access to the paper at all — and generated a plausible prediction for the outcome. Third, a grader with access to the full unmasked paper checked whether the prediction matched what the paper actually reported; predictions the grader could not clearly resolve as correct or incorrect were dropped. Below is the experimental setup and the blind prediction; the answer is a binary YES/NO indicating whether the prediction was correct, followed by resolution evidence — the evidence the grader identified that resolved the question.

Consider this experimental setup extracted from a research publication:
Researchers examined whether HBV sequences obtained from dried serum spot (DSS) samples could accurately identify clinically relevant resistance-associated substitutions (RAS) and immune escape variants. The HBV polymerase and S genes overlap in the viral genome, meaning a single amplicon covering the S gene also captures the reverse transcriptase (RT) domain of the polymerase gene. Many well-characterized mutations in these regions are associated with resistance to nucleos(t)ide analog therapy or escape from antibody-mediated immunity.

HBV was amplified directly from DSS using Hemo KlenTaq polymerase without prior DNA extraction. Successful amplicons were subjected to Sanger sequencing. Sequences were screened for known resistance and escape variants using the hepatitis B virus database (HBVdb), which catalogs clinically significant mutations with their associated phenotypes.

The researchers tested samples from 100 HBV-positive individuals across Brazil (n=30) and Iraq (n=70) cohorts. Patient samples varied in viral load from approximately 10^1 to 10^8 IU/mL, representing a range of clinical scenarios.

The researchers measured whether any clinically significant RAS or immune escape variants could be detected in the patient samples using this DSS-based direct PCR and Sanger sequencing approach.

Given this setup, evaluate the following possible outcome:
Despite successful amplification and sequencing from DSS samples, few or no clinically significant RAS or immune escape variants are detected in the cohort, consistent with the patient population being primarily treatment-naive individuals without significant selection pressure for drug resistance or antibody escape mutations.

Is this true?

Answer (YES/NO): NO